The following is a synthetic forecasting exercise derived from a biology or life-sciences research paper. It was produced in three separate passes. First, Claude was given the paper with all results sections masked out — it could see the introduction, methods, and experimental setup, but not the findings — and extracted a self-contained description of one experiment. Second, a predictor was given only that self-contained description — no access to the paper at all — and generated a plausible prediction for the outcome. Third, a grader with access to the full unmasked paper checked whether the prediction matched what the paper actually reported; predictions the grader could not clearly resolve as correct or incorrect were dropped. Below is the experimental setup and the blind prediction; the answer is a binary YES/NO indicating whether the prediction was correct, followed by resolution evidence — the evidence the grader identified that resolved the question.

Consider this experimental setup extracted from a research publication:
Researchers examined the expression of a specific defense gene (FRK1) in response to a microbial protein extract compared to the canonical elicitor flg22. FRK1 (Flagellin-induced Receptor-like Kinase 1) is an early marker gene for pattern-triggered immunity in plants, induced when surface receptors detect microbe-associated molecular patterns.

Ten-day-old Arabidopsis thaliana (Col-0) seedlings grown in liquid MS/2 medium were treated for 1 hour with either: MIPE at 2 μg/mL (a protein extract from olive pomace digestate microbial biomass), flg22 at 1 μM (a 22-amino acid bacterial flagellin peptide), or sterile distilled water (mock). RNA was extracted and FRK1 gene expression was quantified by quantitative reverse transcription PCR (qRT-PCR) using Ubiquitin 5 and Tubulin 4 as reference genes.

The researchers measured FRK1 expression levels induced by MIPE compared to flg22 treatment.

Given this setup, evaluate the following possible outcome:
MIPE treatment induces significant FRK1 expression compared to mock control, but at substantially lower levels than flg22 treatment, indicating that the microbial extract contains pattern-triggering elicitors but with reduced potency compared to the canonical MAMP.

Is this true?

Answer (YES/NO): NO